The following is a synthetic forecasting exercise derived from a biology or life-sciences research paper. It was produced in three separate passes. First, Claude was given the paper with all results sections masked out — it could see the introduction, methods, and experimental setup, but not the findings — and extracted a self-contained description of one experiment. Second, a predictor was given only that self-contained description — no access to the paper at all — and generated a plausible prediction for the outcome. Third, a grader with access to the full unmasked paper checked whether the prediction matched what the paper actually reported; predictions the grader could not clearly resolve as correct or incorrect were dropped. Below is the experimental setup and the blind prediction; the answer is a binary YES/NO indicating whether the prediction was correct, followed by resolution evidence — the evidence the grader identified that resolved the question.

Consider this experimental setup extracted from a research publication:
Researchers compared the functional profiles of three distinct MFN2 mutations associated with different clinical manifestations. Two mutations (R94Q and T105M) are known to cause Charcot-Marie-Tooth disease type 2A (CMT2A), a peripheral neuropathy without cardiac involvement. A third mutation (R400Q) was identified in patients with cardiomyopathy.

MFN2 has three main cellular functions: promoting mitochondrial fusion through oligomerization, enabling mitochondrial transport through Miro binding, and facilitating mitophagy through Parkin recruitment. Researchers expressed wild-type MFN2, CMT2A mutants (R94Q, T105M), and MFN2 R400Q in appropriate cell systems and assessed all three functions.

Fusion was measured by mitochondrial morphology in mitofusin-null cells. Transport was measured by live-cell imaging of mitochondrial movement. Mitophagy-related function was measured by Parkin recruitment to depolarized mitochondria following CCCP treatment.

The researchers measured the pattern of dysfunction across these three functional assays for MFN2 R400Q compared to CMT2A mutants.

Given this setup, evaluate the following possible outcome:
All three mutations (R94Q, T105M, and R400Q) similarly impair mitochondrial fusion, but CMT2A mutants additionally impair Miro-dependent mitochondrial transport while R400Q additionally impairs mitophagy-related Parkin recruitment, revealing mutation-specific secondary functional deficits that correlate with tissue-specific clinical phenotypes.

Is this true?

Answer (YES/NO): YES